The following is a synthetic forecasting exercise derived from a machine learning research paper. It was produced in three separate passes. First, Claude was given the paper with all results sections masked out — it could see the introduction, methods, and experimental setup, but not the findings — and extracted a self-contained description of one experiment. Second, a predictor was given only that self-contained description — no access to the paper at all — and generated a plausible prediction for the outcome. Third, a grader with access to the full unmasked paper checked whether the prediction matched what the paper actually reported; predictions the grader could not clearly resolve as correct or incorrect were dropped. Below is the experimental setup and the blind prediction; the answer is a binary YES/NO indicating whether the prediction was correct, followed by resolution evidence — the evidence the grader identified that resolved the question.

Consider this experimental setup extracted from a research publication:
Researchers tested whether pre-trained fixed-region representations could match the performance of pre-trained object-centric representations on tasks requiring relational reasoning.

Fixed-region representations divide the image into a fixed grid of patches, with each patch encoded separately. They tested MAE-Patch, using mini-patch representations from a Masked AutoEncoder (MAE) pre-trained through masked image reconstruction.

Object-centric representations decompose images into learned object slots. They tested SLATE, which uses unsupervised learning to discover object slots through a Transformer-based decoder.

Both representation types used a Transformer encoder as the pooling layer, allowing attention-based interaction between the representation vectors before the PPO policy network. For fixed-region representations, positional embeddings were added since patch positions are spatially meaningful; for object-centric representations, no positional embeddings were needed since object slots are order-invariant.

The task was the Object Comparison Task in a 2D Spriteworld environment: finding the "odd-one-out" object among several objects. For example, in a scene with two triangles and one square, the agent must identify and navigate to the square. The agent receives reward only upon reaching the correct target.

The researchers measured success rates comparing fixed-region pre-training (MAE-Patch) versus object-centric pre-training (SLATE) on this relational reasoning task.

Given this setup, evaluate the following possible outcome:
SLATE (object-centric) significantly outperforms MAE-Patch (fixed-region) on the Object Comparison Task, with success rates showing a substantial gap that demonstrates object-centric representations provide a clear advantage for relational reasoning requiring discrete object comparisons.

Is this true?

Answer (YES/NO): YES